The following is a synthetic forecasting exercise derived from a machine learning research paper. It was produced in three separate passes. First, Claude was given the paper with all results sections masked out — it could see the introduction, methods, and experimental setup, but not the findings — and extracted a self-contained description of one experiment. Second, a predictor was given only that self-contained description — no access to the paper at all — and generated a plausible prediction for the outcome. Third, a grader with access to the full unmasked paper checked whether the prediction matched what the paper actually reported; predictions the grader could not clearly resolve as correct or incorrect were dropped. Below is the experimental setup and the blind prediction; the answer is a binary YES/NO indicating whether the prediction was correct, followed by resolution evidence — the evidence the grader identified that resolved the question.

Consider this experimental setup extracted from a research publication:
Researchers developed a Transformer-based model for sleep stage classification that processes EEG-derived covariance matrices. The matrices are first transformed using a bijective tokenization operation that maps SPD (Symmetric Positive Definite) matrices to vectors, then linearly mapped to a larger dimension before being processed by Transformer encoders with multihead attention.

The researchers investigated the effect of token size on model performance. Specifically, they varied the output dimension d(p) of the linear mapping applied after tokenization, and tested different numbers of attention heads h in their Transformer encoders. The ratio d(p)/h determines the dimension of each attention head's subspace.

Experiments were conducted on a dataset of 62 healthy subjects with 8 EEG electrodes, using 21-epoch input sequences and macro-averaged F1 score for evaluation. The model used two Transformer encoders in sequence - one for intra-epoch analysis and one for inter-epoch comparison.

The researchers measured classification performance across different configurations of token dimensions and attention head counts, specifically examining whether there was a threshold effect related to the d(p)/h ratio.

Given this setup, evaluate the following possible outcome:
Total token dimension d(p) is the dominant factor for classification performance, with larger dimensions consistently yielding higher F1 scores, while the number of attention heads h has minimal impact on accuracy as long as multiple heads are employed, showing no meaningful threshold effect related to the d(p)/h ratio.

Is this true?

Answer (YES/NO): NO